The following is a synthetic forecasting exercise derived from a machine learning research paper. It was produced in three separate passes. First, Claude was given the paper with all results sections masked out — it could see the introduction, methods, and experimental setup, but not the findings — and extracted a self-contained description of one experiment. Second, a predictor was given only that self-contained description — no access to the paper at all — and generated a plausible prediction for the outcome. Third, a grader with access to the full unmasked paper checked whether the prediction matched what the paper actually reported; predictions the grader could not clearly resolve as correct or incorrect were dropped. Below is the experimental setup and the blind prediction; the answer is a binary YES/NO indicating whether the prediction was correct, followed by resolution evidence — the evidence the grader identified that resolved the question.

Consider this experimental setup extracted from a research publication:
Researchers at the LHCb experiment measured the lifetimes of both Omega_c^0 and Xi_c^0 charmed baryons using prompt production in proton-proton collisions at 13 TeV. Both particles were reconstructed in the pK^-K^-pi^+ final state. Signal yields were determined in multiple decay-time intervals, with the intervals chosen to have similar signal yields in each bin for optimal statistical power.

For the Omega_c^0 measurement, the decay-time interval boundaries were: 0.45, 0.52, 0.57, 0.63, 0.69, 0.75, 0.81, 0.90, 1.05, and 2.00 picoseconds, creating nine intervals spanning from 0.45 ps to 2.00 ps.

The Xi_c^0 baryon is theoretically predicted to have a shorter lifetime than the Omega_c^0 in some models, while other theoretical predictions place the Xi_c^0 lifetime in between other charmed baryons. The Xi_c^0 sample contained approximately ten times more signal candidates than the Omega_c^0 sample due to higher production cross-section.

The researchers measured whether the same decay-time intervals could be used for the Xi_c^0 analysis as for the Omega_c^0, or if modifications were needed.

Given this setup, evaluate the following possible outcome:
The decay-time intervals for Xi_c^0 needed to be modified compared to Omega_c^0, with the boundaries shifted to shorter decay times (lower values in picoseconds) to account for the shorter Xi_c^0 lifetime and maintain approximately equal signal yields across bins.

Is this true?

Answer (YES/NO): NO